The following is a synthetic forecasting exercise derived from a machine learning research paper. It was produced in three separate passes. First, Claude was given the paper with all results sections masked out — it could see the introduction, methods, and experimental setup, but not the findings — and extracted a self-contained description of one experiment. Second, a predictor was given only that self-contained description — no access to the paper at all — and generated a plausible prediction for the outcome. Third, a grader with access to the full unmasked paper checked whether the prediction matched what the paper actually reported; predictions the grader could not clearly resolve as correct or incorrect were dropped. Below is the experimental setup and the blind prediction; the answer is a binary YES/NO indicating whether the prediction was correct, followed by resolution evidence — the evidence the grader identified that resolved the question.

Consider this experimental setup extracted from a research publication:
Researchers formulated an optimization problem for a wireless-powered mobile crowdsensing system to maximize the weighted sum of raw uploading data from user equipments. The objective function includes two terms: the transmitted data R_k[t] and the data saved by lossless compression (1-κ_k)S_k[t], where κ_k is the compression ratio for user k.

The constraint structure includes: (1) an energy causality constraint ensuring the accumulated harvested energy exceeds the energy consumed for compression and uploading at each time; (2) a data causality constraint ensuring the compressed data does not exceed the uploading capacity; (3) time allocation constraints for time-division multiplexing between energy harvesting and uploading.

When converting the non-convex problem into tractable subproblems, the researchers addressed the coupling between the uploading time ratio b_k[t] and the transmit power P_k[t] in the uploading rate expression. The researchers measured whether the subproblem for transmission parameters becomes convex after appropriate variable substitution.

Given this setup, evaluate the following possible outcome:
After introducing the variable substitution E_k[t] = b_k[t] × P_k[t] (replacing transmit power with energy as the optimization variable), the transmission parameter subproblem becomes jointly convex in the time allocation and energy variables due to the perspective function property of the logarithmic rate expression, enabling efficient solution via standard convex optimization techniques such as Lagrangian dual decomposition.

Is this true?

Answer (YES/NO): NO